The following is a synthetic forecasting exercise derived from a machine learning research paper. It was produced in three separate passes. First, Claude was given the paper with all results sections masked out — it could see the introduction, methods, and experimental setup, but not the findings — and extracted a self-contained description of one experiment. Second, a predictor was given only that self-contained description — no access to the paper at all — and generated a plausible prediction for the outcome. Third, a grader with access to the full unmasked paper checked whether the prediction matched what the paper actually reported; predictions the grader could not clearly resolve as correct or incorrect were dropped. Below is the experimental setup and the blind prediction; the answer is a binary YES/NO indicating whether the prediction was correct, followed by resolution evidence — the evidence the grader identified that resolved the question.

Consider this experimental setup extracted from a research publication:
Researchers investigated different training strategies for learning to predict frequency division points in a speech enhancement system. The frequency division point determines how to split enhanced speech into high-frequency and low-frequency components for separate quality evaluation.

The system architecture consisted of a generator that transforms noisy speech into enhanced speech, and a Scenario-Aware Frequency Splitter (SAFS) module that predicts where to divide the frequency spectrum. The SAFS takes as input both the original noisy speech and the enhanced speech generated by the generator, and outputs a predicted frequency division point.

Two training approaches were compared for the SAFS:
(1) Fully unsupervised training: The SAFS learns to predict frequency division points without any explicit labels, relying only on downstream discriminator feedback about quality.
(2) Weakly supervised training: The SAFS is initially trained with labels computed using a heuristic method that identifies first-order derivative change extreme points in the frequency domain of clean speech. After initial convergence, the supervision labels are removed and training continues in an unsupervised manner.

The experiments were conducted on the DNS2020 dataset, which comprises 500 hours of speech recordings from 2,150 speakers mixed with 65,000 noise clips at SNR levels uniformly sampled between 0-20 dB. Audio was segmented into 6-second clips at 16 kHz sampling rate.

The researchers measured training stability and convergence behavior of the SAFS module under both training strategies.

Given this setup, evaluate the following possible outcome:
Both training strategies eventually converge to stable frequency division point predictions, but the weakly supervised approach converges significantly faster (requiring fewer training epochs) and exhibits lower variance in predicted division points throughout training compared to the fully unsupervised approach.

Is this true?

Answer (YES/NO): NO